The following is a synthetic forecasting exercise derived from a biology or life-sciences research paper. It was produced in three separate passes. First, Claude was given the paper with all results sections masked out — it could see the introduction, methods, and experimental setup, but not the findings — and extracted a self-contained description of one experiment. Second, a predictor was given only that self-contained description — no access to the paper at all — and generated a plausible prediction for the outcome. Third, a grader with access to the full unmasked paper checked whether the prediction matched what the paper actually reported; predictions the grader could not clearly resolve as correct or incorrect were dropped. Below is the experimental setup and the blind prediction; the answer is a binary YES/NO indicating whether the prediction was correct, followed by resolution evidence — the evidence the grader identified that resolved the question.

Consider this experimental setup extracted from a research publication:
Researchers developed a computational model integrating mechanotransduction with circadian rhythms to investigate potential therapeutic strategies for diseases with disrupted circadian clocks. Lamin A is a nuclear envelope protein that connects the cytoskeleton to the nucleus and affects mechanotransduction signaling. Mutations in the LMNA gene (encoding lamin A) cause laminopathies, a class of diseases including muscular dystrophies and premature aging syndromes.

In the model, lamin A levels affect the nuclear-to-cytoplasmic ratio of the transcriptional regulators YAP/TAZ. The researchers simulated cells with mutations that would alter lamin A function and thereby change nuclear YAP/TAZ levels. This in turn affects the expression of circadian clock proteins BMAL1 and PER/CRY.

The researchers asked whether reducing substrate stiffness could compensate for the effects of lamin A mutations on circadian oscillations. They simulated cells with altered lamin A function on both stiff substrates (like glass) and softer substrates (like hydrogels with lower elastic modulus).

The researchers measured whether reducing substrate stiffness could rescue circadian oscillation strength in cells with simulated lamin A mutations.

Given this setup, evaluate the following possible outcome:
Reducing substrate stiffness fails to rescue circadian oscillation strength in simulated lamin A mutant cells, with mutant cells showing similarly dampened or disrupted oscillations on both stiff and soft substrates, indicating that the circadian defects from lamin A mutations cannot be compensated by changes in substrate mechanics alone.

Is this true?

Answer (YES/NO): NO